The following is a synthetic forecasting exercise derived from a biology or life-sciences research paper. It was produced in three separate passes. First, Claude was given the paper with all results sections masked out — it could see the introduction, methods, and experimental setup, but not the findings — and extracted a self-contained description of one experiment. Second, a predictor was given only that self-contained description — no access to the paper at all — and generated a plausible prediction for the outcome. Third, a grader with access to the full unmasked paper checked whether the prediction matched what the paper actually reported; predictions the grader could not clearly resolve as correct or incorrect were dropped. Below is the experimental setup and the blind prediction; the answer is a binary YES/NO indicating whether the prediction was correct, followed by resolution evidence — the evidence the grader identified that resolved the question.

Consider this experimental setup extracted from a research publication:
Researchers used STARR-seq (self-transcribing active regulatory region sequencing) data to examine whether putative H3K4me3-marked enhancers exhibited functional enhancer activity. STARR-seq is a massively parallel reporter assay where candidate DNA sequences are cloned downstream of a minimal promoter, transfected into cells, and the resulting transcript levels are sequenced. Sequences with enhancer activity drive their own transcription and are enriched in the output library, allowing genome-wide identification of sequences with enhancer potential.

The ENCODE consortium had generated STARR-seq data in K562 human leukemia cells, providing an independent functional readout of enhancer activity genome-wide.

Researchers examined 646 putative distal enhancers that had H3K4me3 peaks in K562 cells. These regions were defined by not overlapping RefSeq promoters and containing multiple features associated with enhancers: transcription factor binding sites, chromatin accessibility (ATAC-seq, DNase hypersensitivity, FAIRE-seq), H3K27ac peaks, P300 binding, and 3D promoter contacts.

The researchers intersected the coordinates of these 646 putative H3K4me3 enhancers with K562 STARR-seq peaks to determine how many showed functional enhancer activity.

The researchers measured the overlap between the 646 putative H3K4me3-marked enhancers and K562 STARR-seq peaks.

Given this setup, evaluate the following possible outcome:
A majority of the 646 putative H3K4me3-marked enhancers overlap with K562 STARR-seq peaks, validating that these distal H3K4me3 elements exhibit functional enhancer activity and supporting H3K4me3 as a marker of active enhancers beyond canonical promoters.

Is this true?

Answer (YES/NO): NO